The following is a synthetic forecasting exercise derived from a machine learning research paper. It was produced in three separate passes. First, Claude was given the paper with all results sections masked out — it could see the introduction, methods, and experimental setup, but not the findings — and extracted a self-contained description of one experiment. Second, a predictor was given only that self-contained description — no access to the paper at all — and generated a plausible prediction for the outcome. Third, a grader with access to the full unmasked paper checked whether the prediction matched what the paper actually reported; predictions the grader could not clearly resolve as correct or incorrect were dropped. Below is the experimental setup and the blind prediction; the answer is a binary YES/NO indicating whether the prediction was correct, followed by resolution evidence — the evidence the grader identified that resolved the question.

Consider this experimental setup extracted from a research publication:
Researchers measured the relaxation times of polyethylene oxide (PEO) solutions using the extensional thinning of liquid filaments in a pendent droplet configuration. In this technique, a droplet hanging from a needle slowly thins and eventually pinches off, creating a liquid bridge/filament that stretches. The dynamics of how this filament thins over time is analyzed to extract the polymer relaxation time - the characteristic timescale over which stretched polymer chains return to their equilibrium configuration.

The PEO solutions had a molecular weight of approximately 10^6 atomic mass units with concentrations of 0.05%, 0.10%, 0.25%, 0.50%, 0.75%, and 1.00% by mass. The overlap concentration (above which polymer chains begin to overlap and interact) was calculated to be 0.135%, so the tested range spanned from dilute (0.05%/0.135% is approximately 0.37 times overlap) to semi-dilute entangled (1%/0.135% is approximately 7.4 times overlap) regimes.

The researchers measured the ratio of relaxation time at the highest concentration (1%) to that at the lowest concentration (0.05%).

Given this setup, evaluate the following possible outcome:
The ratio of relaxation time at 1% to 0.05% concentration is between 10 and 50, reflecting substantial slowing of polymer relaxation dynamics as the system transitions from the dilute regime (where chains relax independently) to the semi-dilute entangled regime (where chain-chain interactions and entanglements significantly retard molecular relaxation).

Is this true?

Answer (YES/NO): YES